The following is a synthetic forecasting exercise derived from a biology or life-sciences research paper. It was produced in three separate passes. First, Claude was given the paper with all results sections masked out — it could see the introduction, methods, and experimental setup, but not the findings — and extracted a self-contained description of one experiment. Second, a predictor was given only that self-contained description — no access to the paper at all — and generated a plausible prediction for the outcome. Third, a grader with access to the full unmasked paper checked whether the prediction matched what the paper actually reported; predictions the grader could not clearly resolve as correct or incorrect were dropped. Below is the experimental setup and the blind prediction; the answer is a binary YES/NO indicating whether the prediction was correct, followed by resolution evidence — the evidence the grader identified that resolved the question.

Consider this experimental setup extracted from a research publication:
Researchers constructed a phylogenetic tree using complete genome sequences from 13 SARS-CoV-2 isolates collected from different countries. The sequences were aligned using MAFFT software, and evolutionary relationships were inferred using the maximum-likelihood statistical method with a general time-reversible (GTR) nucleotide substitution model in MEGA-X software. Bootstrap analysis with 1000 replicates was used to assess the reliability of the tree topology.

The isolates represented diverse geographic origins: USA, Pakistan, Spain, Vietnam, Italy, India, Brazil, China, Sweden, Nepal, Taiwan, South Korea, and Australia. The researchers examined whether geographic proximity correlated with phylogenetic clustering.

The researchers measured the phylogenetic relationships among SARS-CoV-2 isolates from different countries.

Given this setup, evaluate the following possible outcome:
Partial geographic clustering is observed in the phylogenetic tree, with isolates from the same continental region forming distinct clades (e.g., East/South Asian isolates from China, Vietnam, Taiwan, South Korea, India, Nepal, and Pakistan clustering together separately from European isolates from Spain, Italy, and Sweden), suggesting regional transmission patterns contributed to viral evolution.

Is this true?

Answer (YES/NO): NO